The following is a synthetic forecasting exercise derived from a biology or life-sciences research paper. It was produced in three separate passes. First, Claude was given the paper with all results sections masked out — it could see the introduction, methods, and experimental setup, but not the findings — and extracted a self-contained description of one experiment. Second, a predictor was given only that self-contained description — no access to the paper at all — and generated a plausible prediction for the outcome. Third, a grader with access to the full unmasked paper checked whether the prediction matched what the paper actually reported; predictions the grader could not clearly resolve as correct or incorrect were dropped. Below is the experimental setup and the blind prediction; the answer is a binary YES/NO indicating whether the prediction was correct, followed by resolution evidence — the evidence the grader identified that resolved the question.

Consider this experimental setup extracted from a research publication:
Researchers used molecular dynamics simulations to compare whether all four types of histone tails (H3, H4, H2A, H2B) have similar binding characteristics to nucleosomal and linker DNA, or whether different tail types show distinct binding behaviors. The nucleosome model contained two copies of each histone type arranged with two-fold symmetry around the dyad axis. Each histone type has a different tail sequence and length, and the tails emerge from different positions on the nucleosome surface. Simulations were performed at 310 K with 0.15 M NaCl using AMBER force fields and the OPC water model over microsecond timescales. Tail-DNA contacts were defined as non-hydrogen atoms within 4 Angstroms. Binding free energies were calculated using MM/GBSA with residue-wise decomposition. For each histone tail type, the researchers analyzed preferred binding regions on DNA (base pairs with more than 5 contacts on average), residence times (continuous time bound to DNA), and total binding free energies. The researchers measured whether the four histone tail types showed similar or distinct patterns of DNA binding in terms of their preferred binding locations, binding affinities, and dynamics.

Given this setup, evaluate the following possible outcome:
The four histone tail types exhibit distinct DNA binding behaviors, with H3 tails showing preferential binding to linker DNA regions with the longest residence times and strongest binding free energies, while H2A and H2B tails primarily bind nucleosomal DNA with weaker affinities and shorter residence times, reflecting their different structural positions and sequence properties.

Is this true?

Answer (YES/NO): NO